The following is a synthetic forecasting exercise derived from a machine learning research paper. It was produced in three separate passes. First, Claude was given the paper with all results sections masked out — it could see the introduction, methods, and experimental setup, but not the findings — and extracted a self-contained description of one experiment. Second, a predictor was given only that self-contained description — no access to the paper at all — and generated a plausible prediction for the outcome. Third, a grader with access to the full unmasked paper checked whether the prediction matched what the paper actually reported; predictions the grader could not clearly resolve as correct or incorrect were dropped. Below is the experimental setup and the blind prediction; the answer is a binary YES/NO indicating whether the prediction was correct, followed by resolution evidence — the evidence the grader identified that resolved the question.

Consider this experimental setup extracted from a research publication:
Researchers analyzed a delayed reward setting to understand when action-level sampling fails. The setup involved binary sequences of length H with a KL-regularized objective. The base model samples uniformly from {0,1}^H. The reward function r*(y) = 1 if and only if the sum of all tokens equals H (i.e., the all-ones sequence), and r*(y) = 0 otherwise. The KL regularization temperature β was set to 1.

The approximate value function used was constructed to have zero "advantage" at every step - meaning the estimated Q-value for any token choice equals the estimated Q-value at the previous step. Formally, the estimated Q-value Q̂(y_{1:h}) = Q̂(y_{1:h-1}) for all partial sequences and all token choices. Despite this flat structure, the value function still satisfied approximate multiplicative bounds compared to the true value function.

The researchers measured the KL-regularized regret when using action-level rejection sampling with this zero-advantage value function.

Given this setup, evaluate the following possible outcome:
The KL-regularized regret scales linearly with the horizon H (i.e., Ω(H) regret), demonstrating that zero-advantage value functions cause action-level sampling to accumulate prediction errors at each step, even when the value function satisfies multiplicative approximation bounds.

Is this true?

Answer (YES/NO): NO